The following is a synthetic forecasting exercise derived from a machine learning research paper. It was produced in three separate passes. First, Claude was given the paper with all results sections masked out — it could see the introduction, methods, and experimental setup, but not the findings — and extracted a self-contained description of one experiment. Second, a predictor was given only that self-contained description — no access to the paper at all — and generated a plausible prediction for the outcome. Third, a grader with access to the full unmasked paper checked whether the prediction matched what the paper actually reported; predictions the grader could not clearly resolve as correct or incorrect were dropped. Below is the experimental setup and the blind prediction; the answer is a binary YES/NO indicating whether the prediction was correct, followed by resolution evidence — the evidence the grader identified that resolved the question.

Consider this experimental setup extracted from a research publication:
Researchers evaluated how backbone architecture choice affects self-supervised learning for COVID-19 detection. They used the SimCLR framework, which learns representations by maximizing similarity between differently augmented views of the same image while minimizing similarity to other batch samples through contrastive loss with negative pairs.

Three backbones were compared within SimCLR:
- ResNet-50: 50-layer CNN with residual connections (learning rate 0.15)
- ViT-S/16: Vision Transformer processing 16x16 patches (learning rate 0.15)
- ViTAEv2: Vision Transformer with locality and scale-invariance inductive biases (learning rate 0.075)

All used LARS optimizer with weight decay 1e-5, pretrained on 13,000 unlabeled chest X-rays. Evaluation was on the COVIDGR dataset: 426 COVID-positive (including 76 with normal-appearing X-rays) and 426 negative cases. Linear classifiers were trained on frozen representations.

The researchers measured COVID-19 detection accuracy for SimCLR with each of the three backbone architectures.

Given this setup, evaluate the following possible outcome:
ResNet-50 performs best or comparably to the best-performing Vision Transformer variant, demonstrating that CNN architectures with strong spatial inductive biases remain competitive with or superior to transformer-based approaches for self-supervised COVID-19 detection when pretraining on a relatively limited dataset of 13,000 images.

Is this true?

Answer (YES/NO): YES